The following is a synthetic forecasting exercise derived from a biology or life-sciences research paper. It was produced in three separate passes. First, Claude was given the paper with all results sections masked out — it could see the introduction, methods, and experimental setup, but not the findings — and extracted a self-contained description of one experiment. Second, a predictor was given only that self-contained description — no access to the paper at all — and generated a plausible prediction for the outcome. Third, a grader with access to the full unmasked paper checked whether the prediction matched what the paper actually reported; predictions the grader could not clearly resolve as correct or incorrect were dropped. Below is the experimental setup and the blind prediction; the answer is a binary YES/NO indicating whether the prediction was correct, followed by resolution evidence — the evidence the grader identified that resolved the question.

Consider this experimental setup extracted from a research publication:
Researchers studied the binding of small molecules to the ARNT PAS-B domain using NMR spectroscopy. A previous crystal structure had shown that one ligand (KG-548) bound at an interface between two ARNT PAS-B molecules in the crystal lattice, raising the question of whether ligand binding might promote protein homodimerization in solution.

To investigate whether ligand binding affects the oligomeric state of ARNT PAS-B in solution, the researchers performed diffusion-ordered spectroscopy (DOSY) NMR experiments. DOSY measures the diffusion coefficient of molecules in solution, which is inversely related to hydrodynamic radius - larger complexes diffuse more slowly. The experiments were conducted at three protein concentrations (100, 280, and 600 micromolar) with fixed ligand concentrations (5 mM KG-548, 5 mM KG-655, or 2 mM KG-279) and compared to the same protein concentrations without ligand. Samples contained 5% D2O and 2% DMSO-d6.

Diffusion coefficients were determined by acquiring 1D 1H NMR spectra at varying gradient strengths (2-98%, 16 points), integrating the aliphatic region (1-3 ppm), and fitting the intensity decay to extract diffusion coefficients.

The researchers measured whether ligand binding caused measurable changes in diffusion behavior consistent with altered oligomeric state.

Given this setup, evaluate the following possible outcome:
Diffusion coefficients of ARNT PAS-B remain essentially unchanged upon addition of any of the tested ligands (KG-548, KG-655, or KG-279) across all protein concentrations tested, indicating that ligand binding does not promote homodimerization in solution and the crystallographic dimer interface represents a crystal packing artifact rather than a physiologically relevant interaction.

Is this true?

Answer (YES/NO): NO